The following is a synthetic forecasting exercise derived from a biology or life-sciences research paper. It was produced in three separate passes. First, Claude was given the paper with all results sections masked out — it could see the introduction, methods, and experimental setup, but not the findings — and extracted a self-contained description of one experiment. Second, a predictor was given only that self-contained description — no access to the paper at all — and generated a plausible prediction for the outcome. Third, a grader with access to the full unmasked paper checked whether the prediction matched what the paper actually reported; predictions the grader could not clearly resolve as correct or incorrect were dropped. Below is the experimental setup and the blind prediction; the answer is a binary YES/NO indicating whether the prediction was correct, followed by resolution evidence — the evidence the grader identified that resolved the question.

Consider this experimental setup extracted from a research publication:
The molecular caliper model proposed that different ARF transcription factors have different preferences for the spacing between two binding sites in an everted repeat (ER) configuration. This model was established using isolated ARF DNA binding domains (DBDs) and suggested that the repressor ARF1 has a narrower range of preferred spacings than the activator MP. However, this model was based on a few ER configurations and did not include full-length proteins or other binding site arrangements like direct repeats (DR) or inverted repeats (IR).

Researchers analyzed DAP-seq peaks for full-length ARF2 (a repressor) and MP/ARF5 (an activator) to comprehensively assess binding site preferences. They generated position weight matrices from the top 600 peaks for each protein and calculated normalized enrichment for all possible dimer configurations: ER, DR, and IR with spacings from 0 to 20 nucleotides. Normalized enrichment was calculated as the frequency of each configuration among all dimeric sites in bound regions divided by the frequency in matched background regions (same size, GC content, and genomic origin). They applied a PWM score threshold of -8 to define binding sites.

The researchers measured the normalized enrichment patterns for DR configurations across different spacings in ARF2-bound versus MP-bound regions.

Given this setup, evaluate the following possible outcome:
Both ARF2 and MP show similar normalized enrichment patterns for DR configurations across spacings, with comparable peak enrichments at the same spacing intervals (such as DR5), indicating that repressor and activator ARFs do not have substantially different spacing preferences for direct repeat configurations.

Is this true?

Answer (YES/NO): NO